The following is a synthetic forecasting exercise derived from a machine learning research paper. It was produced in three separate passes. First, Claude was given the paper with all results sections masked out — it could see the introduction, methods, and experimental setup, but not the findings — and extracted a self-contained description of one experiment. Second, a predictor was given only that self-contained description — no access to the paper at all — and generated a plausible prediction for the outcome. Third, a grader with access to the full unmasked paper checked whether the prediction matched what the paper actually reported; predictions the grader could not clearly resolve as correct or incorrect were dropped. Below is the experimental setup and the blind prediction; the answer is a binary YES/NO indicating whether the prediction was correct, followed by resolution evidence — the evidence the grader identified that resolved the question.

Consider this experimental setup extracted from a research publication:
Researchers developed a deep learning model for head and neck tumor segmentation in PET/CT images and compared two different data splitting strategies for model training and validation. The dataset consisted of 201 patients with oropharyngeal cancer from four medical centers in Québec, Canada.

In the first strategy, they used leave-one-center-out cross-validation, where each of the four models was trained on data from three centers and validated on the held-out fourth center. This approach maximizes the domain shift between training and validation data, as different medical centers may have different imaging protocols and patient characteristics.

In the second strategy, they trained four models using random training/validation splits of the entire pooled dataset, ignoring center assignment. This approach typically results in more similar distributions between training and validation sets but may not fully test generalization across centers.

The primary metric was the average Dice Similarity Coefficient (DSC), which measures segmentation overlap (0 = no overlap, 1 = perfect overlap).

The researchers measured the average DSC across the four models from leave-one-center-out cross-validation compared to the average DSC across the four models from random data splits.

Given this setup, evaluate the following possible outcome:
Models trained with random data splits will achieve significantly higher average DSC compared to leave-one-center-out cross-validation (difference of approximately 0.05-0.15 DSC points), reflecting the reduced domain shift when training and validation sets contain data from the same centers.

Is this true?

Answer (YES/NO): NO